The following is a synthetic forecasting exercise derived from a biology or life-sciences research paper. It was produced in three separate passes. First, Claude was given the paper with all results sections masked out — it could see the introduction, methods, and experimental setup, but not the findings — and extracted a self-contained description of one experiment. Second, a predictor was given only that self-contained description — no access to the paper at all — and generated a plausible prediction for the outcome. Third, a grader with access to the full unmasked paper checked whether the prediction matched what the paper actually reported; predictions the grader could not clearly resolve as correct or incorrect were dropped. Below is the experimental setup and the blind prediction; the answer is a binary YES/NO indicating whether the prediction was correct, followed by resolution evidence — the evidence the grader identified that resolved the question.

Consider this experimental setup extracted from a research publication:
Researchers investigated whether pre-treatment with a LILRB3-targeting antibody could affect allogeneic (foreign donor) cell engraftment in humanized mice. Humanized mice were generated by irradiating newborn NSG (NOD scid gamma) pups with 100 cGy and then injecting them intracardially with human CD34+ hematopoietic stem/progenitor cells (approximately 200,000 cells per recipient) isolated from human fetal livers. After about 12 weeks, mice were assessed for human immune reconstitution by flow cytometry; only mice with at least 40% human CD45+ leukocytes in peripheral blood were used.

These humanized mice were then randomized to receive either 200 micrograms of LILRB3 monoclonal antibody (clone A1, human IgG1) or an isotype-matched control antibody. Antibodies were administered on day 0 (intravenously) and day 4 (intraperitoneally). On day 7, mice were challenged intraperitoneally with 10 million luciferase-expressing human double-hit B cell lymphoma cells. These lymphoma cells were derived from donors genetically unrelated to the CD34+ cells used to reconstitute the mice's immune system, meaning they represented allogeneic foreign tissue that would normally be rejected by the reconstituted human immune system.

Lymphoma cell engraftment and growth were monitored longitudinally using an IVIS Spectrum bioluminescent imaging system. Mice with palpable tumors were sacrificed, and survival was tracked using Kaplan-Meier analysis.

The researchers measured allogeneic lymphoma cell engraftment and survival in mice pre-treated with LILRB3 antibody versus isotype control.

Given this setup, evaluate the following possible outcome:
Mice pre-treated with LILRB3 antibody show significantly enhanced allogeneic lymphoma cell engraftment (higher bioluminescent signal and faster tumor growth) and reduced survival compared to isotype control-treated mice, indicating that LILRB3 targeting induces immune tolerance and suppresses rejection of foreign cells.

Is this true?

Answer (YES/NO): YES